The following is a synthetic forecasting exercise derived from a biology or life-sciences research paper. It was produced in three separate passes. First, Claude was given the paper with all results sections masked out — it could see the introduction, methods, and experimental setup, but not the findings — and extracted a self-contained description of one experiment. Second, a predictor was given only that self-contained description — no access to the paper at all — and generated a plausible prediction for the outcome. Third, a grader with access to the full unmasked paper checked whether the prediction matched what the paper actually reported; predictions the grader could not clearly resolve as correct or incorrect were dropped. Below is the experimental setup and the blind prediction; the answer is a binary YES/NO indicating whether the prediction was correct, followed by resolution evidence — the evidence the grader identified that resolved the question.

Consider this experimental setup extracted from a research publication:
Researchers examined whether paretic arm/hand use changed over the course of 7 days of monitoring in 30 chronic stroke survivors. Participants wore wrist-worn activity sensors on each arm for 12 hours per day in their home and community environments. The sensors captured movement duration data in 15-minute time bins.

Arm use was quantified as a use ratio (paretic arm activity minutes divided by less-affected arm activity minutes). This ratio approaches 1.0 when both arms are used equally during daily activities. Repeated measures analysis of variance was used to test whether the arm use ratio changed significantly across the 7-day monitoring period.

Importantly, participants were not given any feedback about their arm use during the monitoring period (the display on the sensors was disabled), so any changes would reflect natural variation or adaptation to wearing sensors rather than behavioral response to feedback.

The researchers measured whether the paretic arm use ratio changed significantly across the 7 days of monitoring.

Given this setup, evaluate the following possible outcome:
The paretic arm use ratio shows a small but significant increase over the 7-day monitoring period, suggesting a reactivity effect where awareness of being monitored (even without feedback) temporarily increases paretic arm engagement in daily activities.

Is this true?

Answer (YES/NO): NO